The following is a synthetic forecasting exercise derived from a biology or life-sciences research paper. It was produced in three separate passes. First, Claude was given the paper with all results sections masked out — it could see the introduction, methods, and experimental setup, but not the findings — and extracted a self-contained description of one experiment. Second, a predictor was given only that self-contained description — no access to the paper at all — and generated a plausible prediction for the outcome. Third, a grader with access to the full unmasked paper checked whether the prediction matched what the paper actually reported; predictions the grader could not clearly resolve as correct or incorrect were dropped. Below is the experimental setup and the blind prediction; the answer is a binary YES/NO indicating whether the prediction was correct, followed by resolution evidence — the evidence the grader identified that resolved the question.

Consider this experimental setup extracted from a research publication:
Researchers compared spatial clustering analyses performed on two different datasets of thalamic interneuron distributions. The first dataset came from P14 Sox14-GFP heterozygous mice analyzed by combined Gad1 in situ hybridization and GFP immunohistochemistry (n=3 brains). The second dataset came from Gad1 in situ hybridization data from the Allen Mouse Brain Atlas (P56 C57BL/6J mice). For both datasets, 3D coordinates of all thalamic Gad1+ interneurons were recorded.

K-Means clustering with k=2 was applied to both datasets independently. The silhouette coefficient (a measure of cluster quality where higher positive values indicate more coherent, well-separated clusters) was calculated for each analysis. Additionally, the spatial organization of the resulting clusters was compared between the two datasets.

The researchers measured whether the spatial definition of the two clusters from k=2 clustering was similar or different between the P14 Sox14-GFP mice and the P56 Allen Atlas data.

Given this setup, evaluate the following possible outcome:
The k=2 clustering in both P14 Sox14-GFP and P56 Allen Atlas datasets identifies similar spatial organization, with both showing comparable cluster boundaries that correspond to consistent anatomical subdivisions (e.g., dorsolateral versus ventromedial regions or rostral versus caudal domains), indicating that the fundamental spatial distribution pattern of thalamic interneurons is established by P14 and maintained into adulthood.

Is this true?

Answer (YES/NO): YES